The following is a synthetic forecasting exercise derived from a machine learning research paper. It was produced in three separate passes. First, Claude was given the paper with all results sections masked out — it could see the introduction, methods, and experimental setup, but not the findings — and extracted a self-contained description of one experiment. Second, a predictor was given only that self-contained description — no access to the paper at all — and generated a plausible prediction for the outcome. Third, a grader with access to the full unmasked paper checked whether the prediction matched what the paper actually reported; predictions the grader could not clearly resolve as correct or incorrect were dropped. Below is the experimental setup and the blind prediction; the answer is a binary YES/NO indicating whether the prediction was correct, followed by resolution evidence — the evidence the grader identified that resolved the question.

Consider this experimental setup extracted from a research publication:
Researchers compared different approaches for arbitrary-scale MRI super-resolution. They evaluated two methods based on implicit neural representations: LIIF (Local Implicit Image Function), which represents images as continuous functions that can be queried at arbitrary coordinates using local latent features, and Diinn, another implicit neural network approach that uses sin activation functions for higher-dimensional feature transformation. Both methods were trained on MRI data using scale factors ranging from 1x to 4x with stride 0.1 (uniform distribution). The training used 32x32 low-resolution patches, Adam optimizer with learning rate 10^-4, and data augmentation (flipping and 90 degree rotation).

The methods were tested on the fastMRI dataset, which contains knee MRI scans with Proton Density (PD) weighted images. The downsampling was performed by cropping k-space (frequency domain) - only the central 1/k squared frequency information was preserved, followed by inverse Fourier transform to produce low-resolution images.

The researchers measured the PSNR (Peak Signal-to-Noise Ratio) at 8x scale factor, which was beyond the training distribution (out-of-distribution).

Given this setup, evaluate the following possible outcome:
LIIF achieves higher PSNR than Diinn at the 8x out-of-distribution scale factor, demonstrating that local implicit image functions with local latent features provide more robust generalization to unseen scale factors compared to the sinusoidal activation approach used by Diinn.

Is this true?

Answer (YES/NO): YES